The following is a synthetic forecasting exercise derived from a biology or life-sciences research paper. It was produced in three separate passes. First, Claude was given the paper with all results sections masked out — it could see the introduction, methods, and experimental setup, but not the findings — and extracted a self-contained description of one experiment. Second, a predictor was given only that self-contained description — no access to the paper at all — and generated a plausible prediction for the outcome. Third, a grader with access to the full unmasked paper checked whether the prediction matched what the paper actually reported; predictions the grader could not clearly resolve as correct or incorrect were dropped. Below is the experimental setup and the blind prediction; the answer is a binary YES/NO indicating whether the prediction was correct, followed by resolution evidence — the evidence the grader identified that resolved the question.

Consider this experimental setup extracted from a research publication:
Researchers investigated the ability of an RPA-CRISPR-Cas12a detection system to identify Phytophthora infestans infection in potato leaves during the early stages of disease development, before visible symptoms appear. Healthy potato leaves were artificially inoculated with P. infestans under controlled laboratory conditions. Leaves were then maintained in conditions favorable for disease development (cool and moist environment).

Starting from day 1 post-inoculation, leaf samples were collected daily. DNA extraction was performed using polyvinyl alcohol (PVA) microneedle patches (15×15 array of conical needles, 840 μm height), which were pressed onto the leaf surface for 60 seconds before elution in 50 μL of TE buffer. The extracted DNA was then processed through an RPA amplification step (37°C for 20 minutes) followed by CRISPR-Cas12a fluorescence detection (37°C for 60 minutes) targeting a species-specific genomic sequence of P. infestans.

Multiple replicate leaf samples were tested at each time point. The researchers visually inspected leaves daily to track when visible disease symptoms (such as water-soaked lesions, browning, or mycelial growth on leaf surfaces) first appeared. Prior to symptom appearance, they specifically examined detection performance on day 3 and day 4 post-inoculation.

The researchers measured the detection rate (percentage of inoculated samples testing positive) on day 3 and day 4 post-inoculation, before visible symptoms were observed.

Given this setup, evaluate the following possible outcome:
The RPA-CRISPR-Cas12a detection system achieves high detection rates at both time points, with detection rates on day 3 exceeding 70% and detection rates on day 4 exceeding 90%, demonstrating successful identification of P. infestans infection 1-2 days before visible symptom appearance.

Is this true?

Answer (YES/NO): YES